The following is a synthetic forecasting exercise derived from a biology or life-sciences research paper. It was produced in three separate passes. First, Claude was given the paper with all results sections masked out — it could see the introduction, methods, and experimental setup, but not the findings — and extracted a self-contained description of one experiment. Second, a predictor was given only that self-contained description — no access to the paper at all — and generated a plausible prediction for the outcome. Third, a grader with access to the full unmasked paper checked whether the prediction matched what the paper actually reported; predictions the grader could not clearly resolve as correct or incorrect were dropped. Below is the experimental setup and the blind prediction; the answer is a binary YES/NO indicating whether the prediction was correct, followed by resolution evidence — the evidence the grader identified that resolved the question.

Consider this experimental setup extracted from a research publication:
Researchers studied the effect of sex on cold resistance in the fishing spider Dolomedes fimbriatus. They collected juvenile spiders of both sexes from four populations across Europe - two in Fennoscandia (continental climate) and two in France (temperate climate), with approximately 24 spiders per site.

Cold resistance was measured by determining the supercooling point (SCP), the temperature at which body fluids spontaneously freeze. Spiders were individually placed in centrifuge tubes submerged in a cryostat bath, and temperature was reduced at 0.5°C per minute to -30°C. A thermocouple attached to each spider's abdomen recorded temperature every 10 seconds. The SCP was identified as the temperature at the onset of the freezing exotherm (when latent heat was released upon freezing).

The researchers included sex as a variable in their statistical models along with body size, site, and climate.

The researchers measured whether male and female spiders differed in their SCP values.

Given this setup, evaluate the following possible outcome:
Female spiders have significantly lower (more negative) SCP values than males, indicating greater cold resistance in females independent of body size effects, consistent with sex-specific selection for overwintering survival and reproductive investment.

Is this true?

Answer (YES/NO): NO